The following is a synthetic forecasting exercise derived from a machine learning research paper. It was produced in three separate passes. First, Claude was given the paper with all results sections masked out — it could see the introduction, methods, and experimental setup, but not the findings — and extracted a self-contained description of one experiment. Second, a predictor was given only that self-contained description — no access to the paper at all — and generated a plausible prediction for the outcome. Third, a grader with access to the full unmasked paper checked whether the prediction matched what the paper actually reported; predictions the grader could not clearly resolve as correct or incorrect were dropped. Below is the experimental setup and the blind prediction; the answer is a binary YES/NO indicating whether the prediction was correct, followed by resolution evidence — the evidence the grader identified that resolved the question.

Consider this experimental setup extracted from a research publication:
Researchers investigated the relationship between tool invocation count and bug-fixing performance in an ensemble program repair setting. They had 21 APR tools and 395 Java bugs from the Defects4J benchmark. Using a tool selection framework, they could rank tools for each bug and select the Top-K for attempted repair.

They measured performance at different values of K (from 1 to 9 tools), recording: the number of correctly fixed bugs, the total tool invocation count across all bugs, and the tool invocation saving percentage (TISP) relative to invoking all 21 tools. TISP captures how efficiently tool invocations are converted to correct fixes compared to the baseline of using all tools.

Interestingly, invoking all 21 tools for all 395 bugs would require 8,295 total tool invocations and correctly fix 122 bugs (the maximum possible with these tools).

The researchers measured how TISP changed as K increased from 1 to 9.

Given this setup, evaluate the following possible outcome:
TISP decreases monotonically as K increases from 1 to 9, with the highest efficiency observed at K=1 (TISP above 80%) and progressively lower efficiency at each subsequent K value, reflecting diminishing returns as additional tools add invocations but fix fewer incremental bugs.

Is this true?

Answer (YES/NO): NO